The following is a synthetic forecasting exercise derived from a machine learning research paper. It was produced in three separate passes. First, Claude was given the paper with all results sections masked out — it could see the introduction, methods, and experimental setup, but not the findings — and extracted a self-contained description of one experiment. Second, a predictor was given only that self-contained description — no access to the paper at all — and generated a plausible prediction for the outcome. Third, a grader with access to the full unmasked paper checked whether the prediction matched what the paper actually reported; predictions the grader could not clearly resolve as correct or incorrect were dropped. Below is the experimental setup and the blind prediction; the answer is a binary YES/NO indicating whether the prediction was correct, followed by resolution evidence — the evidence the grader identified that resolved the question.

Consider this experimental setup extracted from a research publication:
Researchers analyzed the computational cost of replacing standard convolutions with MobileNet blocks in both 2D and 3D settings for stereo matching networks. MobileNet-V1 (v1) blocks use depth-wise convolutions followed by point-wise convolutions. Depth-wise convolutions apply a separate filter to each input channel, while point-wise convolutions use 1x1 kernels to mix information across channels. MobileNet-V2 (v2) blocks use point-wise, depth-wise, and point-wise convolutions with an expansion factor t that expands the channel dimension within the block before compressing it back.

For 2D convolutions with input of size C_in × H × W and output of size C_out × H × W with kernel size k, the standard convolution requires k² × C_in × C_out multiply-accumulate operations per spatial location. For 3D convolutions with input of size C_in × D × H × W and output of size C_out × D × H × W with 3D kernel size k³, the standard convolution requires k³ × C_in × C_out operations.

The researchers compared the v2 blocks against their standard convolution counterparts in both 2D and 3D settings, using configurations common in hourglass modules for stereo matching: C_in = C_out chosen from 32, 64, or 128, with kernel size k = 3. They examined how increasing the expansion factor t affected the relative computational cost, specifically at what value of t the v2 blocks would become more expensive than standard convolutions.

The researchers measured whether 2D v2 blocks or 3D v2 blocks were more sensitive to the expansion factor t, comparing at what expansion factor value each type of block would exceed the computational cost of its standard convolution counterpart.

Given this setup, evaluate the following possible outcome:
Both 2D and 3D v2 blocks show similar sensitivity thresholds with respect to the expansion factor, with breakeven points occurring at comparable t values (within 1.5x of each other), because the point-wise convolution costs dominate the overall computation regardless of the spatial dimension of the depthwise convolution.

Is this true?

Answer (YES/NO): NO